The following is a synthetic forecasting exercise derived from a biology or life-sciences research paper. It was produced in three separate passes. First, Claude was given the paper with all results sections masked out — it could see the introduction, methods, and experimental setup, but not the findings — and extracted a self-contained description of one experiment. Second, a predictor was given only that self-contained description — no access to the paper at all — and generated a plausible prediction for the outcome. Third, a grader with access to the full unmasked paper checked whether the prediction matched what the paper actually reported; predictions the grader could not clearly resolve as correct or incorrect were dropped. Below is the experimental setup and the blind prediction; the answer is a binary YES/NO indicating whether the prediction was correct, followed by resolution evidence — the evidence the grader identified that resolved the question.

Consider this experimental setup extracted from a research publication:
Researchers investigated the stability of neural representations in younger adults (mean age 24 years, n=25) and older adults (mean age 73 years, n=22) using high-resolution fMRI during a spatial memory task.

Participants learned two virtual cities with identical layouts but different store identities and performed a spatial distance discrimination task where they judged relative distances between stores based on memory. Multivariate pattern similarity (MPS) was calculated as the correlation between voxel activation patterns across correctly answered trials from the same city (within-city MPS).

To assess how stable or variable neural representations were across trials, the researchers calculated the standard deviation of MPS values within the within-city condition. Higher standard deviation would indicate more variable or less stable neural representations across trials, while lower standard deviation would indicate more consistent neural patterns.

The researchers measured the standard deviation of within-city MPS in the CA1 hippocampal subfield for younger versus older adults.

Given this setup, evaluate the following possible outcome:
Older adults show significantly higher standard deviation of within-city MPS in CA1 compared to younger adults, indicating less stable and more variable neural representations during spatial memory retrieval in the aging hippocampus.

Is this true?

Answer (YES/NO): YES